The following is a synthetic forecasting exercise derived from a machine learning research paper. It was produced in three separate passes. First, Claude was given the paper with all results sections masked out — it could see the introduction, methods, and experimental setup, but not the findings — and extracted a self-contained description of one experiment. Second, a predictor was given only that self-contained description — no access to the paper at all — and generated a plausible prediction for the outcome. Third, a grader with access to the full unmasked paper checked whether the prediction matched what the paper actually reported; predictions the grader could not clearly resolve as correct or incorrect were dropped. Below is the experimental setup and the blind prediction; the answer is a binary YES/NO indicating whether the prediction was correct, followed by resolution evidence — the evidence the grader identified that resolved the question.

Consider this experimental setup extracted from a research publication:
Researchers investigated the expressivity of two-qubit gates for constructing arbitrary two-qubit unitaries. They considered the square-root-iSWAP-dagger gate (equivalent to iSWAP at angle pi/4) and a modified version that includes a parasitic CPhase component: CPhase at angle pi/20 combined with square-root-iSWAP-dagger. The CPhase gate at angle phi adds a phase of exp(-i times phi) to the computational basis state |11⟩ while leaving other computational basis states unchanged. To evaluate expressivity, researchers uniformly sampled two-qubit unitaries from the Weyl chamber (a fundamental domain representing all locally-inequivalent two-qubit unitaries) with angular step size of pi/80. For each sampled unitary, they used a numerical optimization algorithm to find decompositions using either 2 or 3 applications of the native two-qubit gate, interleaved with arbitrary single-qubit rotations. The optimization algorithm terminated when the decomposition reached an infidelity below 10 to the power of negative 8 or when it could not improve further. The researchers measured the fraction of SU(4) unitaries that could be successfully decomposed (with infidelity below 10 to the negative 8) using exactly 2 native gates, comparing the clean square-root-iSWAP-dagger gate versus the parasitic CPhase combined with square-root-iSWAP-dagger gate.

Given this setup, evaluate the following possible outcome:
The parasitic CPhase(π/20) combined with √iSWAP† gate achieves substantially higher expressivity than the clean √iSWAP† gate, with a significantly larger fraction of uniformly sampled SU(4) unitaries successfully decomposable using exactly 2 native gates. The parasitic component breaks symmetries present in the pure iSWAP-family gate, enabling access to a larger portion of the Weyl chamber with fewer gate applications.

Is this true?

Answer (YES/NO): NO